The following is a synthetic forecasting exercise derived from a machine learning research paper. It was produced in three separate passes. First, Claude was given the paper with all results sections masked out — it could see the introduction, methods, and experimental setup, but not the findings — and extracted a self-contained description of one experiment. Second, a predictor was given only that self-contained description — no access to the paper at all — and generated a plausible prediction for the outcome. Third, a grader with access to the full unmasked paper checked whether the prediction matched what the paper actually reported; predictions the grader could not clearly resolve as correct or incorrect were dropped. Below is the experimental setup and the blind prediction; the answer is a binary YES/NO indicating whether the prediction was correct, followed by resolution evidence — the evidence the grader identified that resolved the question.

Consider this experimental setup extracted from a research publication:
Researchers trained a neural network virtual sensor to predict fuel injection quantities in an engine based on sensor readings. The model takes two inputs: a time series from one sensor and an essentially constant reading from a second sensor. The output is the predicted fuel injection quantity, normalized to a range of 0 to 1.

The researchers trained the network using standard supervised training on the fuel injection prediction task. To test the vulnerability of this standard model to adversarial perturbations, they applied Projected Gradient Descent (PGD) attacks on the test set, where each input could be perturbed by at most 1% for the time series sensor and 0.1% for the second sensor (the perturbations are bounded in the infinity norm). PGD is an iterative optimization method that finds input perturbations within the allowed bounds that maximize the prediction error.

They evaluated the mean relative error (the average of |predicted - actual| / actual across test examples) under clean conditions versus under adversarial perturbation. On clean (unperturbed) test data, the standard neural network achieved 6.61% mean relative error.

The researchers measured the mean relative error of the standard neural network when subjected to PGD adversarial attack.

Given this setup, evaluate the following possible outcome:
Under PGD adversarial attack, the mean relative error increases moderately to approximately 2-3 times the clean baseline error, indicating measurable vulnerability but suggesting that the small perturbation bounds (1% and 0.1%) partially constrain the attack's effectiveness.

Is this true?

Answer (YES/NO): NO